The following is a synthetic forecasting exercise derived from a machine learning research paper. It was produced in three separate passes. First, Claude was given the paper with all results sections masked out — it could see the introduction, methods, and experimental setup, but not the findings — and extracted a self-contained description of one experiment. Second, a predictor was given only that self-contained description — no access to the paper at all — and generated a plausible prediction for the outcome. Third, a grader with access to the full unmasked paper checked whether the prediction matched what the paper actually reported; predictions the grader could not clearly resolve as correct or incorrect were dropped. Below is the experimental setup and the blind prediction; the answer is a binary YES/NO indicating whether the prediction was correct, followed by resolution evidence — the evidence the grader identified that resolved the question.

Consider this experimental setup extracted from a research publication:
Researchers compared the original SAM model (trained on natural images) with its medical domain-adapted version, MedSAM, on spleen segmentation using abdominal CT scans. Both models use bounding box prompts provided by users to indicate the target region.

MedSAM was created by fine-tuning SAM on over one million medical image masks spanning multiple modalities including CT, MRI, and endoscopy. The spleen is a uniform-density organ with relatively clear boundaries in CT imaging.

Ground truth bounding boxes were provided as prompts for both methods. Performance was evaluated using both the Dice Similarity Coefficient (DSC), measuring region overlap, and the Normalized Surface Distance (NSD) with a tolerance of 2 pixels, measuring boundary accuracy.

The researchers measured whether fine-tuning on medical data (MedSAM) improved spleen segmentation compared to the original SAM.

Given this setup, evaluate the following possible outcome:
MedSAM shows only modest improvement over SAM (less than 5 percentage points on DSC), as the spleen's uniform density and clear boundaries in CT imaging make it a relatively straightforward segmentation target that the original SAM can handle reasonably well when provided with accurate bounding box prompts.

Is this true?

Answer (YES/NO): YES